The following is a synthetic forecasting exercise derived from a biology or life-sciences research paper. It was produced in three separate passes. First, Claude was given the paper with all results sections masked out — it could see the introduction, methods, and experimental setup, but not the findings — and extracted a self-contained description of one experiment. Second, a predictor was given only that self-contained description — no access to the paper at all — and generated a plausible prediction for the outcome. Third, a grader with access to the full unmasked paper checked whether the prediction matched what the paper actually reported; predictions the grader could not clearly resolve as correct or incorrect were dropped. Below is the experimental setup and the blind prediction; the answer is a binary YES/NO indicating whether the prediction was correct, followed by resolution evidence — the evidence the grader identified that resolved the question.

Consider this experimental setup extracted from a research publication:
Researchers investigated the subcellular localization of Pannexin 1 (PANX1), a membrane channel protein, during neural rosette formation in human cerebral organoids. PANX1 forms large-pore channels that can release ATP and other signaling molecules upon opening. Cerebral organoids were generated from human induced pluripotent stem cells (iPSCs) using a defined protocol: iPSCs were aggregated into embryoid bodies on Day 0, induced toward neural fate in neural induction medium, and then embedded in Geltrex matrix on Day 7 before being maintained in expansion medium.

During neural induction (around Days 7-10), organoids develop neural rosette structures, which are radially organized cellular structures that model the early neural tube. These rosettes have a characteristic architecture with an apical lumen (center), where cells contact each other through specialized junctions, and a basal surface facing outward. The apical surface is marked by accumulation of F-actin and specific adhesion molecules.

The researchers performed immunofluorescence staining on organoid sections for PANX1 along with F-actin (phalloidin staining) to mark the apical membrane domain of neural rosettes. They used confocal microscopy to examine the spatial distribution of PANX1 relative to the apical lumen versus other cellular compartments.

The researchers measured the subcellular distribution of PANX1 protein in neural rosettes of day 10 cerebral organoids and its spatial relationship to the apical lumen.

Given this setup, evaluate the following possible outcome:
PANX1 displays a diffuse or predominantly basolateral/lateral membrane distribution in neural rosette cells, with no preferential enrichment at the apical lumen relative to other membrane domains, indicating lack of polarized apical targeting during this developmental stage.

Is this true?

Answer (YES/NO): NO